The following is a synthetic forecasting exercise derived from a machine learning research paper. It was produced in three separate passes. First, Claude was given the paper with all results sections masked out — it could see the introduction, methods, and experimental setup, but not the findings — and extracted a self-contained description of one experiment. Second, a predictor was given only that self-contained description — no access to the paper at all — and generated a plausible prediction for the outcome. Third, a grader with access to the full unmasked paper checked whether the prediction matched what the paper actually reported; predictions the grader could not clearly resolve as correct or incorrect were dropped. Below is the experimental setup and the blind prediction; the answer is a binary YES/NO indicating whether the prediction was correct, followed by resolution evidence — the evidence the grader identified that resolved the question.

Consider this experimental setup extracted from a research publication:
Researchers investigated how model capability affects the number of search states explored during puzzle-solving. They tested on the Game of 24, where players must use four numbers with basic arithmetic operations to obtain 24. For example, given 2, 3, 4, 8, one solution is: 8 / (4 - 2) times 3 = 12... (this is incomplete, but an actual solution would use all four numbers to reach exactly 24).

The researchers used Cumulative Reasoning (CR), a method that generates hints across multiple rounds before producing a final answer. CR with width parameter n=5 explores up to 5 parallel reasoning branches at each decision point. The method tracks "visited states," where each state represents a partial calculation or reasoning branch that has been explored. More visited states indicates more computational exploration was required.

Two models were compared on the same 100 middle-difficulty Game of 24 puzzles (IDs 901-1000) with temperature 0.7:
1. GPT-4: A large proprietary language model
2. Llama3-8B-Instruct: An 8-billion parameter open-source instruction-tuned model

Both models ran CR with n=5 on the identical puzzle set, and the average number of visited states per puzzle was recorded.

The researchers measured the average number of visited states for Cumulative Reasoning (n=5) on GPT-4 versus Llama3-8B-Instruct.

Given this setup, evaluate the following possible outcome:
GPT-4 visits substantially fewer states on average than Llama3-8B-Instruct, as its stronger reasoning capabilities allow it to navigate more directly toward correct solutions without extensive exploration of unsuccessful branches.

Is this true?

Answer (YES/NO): YES